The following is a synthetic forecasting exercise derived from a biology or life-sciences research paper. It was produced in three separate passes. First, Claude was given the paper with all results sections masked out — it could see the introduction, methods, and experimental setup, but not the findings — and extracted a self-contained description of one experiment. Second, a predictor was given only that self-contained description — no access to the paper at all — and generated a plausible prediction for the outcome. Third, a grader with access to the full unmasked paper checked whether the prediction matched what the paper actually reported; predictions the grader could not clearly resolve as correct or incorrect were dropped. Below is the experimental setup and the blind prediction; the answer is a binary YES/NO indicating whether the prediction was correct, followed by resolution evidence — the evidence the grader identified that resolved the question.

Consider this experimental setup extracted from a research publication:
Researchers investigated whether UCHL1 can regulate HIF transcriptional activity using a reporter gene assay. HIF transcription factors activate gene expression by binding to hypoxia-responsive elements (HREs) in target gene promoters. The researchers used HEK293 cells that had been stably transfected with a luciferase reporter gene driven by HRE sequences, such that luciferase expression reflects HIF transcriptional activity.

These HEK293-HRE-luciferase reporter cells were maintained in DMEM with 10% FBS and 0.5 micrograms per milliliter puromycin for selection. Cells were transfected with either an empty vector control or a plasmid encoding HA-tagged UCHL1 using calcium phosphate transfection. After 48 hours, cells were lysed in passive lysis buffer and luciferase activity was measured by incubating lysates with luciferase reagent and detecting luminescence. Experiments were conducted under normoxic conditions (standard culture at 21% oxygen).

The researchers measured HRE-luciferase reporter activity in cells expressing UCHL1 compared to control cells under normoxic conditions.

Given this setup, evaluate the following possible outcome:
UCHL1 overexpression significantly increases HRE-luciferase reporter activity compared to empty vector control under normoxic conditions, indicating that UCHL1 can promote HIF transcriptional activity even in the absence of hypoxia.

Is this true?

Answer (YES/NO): YES